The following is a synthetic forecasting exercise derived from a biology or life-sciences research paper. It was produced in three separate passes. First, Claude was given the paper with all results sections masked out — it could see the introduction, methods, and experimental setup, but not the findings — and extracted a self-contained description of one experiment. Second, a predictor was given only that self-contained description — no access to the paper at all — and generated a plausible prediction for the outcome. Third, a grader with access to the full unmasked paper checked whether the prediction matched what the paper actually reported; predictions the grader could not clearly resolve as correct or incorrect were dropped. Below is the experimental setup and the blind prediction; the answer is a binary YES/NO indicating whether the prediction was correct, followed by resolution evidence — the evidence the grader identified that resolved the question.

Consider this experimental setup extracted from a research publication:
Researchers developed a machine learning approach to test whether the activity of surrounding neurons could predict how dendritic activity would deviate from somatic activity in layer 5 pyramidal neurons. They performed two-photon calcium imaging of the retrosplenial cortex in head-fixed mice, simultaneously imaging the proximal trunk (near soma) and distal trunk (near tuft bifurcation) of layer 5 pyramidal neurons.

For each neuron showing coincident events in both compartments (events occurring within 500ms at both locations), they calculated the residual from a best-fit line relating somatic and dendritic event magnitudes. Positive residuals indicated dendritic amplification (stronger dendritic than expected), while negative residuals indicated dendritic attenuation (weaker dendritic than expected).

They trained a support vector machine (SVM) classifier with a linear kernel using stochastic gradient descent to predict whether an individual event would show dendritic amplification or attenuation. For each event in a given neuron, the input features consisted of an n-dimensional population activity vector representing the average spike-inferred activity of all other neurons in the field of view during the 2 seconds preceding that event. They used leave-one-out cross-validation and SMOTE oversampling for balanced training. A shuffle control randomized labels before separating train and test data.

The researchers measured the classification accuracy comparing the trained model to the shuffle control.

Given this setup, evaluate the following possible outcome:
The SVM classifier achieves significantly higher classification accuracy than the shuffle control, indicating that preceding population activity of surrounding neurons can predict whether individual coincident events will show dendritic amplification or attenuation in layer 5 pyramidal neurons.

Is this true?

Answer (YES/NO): YES